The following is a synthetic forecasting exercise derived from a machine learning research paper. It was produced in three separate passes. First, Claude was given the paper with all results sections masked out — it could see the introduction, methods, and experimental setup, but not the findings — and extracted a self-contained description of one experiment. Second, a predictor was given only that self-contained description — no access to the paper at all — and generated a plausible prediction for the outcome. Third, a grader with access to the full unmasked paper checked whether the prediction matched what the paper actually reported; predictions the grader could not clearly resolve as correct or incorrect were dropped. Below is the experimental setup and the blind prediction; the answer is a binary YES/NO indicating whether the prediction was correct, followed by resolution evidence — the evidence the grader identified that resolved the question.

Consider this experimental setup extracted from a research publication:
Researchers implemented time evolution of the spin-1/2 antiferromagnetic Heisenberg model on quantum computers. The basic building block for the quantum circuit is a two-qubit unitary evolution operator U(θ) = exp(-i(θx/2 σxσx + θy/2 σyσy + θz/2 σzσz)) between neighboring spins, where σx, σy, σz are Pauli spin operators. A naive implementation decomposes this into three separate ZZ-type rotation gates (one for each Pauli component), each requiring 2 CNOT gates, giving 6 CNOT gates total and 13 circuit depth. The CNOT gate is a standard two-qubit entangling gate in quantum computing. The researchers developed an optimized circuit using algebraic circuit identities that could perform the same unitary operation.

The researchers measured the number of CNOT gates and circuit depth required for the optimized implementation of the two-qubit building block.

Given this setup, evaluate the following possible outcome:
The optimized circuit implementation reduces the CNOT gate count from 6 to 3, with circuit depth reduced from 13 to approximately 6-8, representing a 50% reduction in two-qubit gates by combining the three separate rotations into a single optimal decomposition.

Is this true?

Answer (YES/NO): YES